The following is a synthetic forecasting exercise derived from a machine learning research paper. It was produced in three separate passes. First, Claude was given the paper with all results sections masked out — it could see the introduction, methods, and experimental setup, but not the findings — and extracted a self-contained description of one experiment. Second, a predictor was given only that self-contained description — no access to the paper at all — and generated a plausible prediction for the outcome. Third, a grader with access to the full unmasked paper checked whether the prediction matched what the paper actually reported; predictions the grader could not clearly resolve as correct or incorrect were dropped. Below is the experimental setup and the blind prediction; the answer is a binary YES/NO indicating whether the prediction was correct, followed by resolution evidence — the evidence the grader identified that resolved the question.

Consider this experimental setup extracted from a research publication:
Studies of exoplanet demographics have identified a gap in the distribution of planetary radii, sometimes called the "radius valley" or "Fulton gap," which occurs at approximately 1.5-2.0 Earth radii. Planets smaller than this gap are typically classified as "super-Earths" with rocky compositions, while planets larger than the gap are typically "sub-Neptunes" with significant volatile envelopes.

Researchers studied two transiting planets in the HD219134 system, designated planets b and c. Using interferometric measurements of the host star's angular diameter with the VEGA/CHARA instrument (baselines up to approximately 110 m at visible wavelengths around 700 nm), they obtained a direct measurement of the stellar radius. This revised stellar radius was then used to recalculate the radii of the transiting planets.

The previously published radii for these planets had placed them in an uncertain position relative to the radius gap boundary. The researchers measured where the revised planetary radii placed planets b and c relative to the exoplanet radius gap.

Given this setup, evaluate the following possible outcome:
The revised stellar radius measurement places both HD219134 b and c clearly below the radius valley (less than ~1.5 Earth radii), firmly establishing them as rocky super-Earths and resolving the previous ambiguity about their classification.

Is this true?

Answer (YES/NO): YES